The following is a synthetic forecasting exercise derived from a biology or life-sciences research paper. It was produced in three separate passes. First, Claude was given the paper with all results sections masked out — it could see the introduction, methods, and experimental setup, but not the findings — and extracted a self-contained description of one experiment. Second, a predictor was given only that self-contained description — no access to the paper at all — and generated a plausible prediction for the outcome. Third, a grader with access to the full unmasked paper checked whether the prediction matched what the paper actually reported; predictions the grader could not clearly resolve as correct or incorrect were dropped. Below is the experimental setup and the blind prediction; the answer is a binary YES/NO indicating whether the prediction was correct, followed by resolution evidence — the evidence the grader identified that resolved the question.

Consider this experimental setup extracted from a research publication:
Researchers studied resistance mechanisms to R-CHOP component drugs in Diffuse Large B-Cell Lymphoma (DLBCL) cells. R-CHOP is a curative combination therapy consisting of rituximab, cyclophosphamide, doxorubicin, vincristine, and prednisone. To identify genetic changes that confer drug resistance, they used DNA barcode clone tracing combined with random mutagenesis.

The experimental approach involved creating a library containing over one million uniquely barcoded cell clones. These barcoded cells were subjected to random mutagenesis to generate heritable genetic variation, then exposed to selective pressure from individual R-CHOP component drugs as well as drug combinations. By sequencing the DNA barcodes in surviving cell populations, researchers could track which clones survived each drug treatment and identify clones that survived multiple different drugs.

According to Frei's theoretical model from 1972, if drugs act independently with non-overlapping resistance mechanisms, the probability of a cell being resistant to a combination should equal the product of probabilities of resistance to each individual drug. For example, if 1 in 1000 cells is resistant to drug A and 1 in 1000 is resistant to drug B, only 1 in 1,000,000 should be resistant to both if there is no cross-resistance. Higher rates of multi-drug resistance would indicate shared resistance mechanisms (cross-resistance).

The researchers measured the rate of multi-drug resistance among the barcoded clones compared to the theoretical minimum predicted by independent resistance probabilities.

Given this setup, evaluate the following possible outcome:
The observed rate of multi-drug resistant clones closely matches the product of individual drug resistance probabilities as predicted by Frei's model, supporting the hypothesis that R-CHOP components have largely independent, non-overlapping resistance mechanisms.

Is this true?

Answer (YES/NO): YES